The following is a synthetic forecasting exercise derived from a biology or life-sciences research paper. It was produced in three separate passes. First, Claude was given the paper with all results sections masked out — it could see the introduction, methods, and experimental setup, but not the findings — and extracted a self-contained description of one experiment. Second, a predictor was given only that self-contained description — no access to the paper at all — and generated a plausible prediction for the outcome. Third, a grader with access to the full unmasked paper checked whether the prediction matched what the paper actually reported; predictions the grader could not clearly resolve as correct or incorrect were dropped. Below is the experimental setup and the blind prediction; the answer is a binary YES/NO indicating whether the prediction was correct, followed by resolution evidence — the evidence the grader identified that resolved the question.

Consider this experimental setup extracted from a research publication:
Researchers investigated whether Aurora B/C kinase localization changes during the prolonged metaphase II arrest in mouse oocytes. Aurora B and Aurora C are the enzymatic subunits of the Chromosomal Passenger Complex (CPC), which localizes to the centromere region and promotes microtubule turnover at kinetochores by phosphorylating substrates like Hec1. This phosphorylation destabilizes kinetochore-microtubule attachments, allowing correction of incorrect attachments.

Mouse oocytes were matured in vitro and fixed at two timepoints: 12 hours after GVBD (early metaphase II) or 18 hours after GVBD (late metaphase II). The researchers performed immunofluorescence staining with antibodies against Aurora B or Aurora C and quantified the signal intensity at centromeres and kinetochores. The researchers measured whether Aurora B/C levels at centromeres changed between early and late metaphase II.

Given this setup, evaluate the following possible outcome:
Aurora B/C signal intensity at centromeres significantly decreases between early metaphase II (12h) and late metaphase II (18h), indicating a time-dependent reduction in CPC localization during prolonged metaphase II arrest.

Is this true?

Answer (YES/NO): NO